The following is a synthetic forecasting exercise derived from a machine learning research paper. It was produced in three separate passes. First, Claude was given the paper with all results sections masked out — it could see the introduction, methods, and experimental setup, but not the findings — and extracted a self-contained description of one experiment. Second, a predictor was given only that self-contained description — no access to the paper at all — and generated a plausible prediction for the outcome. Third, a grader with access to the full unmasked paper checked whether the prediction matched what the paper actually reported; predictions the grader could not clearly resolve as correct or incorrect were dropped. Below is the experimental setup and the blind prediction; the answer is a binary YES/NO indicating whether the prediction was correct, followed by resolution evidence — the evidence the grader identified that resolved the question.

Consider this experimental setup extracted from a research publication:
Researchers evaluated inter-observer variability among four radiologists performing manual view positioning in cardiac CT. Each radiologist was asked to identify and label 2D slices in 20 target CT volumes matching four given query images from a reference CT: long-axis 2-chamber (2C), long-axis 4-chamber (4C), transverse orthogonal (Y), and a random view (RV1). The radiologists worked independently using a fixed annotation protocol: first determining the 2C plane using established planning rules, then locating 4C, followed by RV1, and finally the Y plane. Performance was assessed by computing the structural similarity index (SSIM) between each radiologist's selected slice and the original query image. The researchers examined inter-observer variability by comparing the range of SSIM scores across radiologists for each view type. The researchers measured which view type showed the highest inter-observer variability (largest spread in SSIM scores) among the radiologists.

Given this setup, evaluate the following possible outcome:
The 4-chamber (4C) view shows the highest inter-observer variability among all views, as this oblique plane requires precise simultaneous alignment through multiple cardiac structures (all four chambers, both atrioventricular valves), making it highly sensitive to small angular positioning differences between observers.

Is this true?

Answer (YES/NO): NO